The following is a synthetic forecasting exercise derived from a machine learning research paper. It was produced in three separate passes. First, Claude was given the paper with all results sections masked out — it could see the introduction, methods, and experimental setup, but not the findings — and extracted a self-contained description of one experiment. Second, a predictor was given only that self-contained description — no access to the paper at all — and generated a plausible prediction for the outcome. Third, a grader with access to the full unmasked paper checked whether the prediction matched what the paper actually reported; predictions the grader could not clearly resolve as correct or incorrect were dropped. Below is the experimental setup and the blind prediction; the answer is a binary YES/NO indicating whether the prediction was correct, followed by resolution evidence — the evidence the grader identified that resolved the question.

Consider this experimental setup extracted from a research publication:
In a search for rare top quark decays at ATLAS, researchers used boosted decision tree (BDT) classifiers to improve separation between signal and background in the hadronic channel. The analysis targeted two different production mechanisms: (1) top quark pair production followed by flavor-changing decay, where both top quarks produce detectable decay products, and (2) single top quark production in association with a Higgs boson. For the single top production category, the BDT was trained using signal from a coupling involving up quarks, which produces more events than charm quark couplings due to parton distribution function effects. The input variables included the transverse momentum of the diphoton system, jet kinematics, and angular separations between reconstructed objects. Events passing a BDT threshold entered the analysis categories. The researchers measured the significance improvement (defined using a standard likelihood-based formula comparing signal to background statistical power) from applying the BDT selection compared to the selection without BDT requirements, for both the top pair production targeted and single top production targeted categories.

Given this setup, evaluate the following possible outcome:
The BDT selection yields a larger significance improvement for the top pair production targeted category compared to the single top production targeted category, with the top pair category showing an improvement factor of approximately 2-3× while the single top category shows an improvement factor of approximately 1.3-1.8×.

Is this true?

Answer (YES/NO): NO